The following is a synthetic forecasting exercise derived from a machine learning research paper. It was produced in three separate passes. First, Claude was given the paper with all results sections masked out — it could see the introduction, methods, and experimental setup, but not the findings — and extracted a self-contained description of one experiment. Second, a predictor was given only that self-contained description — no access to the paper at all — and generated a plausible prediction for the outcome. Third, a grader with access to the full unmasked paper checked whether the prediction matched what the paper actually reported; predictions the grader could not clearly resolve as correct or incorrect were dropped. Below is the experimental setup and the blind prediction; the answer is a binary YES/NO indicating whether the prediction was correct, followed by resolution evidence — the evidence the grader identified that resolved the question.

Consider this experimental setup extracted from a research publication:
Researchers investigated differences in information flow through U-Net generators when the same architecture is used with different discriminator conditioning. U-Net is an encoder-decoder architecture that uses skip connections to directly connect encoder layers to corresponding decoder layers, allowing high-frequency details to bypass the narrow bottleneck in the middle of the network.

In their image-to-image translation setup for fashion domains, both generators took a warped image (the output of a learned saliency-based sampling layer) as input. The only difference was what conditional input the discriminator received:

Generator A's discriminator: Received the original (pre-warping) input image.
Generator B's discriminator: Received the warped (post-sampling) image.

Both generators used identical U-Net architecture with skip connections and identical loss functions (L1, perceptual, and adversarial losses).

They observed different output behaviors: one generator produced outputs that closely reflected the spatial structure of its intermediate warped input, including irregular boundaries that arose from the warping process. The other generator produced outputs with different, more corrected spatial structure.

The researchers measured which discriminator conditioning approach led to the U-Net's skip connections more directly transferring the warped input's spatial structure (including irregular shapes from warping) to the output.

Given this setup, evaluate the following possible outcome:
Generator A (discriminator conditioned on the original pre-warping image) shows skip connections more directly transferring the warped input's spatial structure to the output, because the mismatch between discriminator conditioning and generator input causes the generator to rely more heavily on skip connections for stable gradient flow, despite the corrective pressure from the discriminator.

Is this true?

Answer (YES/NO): YES